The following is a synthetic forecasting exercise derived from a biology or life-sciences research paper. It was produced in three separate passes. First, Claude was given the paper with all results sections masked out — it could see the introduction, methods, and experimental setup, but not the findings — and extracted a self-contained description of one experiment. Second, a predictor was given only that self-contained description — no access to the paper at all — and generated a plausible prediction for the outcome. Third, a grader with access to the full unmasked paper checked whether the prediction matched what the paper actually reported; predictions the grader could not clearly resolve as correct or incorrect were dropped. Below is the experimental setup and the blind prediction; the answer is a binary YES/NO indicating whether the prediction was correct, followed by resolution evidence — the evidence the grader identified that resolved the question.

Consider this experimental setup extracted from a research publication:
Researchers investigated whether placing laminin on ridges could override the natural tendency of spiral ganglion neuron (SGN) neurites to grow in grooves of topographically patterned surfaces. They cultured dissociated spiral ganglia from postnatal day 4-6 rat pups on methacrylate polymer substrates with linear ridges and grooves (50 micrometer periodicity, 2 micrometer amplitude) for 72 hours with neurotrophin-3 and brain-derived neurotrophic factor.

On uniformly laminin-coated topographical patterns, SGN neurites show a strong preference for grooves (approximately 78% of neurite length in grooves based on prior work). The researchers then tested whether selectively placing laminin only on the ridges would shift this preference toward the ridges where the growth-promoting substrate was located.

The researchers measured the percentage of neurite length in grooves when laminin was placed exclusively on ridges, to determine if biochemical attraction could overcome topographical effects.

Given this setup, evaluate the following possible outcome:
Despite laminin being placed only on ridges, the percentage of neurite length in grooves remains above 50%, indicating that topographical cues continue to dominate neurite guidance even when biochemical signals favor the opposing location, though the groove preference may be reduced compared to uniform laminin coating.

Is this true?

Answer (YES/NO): YES